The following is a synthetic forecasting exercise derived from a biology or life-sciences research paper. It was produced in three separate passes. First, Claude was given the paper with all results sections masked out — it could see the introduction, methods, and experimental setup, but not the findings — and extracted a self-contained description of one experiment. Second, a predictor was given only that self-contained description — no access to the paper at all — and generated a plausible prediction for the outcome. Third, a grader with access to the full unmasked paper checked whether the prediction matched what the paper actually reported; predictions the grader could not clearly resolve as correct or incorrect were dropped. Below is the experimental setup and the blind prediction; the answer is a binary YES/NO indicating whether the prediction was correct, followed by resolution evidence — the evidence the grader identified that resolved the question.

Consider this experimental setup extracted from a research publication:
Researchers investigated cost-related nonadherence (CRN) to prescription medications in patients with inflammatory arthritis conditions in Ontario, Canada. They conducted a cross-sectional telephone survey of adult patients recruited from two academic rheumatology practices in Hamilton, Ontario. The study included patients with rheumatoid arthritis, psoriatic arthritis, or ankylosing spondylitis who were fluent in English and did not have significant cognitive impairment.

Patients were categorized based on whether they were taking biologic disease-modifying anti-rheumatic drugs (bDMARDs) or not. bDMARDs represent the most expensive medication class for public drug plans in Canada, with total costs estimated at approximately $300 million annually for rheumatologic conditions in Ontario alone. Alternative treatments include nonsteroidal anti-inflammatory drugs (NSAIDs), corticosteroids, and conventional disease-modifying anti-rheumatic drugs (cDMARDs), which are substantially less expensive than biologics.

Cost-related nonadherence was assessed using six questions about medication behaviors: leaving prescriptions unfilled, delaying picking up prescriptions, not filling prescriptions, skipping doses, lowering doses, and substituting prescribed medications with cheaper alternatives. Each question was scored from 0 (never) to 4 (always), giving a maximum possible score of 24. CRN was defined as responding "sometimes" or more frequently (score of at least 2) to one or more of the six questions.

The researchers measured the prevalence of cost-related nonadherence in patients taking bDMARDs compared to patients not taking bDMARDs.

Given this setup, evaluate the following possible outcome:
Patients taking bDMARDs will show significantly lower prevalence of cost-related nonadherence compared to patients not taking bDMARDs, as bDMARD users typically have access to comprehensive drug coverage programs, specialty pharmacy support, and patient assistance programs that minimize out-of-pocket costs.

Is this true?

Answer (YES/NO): NO